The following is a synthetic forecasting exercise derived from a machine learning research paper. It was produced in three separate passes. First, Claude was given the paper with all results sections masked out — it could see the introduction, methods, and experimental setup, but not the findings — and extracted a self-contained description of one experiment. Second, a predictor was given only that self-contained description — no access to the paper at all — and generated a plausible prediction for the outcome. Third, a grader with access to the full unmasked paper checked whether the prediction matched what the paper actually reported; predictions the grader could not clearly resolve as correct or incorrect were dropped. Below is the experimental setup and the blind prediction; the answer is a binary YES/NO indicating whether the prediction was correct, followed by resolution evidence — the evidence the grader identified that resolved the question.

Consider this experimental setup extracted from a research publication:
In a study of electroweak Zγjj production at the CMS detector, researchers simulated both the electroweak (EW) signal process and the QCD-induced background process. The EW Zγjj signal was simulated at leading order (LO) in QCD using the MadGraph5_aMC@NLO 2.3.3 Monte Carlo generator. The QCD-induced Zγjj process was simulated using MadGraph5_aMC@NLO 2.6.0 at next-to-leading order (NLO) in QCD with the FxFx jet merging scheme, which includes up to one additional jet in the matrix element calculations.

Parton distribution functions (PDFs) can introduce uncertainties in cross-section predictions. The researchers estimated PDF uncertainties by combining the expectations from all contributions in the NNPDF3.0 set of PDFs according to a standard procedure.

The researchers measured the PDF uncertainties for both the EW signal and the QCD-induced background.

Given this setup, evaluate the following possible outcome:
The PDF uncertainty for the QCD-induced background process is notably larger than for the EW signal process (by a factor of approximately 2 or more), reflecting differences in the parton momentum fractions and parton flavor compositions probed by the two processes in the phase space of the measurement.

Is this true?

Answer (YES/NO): NO